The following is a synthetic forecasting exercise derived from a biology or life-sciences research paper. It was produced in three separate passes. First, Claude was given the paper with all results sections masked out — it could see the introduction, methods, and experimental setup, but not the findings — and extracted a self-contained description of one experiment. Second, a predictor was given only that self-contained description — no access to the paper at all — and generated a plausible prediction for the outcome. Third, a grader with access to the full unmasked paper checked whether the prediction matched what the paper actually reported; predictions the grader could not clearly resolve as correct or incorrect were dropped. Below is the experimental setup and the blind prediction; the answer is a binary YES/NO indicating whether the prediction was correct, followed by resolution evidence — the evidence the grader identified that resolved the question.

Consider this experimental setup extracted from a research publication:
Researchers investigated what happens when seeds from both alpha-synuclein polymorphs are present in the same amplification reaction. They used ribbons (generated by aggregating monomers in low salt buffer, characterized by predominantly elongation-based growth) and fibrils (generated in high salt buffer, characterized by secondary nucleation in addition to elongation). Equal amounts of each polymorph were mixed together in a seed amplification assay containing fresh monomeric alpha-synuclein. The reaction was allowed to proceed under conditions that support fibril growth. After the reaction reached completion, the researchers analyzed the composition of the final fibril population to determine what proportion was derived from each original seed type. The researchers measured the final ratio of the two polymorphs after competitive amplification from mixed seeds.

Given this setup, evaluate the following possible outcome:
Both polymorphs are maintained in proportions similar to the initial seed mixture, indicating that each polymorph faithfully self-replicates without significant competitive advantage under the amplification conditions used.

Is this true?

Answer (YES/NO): NO